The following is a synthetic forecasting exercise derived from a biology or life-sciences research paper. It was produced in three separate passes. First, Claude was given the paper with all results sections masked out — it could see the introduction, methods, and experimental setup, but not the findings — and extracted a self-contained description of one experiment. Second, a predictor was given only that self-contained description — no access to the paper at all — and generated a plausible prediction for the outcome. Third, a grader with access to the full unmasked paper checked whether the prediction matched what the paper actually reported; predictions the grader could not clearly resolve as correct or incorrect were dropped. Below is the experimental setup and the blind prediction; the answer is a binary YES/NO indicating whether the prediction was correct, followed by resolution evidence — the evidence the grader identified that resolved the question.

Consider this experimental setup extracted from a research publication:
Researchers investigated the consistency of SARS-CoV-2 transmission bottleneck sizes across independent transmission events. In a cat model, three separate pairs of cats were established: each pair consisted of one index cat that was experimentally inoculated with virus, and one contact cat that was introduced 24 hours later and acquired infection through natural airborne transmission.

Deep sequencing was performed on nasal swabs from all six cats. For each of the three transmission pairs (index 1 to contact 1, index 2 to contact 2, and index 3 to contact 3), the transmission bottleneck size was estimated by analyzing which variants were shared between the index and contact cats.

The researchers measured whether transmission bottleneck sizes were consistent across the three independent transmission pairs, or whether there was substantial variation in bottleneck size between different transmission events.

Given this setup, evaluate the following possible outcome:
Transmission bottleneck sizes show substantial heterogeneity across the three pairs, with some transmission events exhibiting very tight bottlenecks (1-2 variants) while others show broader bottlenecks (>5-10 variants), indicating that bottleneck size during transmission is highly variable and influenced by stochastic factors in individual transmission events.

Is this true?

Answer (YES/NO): NO